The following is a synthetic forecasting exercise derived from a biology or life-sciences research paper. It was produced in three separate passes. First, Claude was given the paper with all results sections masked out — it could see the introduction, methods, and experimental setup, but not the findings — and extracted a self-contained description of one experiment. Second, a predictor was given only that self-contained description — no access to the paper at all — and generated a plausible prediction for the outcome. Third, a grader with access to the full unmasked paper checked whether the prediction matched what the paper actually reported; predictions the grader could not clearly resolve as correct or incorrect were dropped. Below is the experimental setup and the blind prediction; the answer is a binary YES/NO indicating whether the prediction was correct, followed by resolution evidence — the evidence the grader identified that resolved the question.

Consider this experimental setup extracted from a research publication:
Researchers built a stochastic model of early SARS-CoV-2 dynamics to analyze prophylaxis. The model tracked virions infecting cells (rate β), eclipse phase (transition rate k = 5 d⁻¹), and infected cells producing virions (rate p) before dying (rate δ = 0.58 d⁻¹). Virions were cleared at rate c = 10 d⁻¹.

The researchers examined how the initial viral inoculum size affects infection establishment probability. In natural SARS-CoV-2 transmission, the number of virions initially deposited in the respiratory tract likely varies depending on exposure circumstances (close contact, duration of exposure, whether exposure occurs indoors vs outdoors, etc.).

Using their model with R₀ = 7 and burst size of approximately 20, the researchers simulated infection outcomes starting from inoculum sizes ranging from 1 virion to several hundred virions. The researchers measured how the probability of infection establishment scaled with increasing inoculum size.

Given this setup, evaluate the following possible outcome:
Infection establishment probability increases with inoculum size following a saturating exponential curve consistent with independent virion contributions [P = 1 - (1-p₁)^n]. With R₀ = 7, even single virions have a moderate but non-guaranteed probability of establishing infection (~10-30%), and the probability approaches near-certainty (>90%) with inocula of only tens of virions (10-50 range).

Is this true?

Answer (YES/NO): YES